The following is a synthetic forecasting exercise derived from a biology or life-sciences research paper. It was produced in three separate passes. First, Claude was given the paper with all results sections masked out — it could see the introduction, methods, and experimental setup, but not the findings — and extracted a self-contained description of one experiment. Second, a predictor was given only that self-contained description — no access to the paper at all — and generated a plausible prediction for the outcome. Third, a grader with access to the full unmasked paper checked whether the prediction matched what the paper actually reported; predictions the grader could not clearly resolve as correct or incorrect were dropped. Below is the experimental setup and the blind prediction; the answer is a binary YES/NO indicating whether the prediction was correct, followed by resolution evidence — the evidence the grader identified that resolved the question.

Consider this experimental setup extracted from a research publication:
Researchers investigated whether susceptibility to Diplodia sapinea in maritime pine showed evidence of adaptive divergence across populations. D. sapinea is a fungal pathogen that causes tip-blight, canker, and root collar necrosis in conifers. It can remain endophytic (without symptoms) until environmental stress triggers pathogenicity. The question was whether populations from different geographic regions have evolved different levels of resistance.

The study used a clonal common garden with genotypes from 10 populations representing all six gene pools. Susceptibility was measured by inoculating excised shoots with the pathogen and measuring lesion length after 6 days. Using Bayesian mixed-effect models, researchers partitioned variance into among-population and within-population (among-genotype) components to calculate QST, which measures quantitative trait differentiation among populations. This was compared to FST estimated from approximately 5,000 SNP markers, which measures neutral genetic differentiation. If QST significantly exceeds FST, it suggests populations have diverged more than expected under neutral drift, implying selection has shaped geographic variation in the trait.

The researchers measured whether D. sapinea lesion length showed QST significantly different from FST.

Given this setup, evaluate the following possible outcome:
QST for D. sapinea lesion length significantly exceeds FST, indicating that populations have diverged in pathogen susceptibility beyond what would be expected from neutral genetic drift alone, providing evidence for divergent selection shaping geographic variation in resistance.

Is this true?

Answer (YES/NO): YES